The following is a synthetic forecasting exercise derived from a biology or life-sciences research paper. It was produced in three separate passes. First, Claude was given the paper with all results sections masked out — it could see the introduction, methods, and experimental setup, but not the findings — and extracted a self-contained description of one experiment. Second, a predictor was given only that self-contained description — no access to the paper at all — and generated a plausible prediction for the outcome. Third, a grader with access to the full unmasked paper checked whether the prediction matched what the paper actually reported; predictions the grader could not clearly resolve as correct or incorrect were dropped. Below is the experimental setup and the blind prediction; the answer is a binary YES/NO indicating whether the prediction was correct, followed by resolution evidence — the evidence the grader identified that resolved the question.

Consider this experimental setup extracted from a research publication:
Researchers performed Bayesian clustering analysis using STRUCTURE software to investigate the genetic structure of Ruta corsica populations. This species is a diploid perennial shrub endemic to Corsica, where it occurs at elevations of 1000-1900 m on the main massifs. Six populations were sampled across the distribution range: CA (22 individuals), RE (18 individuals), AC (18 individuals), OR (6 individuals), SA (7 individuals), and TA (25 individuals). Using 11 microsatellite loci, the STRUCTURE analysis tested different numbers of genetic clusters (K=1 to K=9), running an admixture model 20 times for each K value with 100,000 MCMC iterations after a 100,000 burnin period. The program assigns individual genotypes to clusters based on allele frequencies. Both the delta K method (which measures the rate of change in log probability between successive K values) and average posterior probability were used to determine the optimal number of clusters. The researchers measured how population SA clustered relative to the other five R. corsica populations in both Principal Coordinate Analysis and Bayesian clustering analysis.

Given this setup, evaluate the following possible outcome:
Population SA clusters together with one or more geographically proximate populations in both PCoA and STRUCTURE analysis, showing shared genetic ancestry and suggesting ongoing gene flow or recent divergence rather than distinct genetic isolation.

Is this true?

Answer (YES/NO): NO